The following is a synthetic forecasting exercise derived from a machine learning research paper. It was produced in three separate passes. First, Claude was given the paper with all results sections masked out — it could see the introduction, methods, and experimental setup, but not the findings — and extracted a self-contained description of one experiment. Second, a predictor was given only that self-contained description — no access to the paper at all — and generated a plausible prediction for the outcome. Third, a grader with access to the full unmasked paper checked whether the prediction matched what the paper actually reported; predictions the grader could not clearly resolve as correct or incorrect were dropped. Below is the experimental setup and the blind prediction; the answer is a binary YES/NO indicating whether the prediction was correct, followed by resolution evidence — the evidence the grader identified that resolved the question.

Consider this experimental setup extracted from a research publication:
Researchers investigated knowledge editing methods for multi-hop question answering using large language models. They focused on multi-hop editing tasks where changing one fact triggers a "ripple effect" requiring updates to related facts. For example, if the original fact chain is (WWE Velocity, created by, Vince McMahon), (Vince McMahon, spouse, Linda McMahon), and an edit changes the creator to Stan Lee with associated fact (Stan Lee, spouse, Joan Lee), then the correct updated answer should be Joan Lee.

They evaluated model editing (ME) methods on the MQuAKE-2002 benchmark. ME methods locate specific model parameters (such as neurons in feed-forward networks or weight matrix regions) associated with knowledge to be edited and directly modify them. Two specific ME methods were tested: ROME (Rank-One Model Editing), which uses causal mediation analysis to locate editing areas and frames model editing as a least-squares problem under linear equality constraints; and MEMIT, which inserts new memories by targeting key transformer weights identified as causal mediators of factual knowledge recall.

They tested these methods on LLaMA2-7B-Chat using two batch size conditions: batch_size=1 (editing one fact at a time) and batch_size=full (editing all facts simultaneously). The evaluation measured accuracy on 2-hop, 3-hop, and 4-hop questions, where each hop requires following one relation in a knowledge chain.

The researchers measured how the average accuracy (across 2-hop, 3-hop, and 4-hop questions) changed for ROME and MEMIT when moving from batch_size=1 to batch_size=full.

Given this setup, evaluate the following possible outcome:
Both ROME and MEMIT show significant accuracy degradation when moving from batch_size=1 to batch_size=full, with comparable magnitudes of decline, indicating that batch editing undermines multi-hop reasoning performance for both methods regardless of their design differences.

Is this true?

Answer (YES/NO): YES